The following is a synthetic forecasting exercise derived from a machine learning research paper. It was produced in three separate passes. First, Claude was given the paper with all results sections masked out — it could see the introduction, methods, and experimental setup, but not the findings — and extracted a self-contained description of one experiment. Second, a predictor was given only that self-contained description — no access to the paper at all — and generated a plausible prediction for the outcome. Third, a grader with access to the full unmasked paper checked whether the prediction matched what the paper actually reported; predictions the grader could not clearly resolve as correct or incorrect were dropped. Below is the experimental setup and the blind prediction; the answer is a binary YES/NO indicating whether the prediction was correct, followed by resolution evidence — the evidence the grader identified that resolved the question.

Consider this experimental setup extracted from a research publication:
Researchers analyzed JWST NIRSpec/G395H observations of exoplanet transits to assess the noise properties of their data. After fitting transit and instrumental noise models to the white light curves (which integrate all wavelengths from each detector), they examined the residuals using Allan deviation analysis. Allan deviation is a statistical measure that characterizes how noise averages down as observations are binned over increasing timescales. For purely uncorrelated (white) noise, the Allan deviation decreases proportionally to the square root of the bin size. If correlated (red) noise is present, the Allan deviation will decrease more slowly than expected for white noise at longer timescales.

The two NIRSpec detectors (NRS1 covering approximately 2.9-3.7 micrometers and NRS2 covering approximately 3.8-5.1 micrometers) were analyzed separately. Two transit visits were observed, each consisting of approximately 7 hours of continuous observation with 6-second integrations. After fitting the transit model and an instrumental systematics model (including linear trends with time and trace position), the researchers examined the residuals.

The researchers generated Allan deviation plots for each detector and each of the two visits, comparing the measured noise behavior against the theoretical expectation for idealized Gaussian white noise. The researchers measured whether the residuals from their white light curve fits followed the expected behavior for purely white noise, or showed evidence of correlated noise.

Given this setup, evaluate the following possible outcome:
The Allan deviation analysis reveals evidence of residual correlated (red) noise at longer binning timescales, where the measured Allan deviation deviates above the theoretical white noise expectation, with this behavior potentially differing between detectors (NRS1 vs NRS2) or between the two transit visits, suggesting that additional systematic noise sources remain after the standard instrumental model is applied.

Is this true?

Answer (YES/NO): YES